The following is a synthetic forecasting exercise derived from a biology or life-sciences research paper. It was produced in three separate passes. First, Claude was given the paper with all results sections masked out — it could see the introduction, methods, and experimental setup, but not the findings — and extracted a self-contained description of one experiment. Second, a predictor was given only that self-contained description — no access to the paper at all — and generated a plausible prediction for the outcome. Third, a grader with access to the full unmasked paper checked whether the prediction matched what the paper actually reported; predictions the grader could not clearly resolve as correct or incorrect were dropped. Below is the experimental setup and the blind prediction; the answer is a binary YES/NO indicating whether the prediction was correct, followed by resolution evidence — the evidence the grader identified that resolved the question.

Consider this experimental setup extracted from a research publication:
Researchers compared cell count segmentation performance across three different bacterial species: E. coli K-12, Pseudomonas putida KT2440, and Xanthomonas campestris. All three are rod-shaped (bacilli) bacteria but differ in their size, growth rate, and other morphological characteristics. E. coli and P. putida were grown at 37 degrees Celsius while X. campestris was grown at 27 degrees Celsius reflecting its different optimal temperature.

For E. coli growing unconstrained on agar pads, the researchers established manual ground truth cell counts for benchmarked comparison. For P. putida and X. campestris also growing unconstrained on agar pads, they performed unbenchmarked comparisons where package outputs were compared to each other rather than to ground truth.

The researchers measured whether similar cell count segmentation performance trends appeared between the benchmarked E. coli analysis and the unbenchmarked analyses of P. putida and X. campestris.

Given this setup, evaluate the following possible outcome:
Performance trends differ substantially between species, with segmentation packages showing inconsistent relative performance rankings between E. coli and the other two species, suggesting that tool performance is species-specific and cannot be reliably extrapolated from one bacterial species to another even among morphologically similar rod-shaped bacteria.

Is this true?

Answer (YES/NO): NO